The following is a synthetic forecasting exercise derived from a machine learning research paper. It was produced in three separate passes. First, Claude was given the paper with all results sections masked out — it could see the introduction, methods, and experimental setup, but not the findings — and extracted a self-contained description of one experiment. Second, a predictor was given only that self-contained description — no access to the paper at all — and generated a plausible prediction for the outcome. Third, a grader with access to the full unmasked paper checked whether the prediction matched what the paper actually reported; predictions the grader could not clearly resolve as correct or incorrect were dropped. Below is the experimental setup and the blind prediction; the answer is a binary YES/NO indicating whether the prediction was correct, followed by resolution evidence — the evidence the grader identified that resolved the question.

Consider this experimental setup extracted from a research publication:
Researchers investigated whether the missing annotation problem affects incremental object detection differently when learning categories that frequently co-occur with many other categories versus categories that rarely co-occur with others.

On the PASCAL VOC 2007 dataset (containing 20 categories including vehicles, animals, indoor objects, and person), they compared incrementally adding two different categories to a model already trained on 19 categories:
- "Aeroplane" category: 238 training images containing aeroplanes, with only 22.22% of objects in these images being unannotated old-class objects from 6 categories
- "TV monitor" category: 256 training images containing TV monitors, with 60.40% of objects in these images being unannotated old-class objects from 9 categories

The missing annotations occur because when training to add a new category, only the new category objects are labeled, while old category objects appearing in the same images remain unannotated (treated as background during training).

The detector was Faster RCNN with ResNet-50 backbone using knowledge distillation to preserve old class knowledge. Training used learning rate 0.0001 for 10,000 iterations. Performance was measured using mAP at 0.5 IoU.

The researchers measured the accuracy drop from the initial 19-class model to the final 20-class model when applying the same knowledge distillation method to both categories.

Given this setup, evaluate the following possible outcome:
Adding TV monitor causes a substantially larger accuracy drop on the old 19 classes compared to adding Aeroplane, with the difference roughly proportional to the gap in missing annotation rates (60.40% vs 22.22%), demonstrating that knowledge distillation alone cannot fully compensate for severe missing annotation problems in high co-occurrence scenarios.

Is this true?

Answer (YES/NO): NO